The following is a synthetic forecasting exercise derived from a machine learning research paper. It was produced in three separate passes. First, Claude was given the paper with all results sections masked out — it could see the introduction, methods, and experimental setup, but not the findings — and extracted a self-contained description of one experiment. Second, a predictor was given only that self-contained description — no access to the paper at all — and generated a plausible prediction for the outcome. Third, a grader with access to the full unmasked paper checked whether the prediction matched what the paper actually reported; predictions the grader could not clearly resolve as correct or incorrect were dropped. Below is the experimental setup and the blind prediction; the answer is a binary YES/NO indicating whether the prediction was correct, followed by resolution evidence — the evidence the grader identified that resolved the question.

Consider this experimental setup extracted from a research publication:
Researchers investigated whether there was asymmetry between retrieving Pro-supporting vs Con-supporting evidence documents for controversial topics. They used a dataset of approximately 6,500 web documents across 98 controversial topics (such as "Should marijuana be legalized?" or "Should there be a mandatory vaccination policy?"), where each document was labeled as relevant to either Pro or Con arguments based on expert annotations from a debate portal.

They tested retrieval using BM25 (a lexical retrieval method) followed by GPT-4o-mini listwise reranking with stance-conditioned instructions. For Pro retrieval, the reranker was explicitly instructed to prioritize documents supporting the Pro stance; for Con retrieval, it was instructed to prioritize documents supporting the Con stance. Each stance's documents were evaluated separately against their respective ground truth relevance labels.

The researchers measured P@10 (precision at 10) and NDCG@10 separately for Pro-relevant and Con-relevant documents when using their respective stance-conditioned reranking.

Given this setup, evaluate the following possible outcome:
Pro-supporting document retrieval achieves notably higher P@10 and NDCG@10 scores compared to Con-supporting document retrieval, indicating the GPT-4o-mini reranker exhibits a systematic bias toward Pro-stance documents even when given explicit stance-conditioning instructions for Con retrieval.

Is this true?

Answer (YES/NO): YES